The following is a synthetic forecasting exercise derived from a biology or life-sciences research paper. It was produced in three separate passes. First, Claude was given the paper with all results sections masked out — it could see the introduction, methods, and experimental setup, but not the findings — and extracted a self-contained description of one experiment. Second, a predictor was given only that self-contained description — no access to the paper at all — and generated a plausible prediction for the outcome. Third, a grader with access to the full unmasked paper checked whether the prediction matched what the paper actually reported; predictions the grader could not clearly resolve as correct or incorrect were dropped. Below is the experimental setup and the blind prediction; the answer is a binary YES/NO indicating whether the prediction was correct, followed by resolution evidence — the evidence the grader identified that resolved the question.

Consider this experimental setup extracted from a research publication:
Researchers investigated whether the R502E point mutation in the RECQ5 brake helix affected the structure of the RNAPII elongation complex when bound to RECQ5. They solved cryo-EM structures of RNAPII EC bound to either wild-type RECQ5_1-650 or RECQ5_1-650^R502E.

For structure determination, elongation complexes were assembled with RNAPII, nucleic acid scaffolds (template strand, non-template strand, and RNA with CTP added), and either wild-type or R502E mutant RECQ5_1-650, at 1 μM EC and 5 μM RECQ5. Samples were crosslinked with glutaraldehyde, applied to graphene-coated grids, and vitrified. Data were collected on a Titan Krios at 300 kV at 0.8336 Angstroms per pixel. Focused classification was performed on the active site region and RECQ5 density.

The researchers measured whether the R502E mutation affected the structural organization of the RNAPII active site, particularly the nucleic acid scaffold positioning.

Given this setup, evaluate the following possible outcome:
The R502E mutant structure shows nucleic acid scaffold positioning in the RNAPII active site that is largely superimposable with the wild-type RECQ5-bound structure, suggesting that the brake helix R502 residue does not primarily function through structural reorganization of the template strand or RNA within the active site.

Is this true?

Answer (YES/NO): NO